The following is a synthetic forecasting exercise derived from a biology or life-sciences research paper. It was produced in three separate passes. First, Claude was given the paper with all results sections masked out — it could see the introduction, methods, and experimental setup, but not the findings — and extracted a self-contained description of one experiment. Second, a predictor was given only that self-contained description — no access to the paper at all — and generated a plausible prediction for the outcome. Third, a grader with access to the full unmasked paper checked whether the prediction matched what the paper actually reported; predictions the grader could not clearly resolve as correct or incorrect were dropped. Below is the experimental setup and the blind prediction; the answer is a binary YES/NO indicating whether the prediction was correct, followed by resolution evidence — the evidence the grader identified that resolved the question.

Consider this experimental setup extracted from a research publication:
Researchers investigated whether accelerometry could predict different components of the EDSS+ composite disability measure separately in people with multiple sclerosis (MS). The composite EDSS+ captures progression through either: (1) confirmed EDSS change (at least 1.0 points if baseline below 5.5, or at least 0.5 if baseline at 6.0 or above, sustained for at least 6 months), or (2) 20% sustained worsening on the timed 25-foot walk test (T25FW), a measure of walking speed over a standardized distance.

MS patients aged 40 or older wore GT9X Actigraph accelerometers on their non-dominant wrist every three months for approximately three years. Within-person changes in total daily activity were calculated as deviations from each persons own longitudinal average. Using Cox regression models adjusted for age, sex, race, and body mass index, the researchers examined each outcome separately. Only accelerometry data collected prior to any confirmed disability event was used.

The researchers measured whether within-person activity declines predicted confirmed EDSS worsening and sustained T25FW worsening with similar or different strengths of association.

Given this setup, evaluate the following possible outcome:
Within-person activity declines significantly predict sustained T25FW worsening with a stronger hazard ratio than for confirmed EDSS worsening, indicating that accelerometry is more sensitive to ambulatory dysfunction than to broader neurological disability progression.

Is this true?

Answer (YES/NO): NO